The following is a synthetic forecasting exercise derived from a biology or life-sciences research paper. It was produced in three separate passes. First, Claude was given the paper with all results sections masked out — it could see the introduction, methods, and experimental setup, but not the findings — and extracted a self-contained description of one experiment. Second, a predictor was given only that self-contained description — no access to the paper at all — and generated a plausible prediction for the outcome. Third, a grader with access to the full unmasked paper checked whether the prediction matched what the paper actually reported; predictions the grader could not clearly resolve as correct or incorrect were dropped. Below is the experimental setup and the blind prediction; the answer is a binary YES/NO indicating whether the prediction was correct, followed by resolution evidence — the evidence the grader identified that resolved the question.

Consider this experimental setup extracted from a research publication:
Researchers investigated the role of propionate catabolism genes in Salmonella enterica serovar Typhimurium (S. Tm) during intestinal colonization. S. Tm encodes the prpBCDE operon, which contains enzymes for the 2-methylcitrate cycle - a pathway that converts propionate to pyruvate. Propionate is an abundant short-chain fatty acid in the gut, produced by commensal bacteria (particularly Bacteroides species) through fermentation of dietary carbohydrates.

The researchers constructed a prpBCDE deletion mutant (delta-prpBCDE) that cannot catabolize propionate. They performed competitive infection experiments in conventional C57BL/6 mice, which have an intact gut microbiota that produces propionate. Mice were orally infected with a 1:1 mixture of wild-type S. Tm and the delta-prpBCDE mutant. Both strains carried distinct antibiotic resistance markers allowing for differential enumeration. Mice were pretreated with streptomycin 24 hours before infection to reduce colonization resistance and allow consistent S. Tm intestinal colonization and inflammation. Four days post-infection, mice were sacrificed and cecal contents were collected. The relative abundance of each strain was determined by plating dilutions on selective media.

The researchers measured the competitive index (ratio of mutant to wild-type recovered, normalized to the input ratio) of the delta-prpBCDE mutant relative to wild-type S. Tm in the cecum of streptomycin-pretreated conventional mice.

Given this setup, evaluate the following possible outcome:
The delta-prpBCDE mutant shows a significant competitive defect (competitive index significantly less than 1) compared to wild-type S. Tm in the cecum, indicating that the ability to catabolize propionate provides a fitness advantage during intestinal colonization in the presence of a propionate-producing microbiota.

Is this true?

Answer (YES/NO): YES